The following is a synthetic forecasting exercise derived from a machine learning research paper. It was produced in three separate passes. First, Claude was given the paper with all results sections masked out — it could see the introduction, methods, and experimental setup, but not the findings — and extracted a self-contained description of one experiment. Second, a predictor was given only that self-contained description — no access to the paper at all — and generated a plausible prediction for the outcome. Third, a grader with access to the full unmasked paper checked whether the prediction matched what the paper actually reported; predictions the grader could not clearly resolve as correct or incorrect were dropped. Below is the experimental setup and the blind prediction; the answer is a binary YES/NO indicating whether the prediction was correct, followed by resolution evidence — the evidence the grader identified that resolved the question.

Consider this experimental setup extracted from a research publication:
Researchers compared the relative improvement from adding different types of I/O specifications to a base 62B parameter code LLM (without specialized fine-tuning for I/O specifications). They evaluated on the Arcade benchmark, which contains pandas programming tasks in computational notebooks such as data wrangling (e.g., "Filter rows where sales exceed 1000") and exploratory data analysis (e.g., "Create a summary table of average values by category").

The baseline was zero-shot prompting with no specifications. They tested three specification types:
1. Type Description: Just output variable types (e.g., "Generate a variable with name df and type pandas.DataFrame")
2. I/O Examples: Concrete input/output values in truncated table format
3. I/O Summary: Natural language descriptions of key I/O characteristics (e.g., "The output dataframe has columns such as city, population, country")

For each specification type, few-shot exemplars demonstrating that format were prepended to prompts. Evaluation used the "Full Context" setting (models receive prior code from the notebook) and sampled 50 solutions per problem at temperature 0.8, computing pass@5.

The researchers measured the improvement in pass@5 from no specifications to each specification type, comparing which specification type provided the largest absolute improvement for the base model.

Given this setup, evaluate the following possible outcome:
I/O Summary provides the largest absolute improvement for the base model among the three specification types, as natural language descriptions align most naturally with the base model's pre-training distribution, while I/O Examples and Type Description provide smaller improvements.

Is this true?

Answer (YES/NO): YES